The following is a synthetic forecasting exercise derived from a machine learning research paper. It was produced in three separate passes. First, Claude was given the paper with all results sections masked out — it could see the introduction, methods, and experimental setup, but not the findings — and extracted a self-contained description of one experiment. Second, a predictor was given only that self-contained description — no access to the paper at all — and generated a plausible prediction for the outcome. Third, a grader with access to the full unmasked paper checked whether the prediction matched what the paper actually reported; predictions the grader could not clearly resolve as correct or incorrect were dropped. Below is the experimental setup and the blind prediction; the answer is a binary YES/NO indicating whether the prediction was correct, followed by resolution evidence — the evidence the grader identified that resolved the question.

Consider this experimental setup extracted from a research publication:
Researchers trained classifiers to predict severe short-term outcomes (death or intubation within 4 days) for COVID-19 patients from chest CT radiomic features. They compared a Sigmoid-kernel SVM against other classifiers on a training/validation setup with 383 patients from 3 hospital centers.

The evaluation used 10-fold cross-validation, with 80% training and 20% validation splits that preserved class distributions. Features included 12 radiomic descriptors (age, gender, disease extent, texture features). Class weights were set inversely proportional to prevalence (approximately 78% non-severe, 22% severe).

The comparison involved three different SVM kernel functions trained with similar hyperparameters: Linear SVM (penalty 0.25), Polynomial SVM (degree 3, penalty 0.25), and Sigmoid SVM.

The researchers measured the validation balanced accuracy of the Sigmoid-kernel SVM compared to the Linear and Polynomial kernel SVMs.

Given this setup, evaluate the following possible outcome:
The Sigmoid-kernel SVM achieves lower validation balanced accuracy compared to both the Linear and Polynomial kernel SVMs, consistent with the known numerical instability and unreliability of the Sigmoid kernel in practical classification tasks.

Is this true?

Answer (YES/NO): YES